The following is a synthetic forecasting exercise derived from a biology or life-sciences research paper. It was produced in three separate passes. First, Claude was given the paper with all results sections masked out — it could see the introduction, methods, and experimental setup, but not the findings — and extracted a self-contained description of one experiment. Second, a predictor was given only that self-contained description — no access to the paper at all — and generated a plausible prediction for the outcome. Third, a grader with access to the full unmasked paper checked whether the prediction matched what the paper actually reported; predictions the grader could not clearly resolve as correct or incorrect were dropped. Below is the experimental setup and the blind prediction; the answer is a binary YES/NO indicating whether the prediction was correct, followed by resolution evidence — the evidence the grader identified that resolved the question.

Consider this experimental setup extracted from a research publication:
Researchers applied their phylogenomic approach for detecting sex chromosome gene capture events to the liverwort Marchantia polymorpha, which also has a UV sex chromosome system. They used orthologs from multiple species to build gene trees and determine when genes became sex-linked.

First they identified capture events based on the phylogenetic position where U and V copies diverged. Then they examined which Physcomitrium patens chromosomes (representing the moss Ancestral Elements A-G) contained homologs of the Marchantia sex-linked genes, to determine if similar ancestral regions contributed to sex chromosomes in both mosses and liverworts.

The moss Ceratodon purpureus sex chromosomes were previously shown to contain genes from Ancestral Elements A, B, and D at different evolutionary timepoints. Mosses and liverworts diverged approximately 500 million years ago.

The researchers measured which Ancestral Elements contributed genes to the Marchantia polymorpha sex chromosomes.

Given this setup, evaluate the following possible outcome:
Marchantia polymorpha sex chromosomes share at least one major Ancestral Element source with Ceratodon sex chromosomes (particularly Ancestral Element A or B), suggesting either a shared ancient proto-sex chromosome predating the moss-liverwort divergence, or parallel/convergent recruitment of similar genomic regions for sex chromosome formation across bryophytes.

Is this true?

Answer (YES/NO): YES